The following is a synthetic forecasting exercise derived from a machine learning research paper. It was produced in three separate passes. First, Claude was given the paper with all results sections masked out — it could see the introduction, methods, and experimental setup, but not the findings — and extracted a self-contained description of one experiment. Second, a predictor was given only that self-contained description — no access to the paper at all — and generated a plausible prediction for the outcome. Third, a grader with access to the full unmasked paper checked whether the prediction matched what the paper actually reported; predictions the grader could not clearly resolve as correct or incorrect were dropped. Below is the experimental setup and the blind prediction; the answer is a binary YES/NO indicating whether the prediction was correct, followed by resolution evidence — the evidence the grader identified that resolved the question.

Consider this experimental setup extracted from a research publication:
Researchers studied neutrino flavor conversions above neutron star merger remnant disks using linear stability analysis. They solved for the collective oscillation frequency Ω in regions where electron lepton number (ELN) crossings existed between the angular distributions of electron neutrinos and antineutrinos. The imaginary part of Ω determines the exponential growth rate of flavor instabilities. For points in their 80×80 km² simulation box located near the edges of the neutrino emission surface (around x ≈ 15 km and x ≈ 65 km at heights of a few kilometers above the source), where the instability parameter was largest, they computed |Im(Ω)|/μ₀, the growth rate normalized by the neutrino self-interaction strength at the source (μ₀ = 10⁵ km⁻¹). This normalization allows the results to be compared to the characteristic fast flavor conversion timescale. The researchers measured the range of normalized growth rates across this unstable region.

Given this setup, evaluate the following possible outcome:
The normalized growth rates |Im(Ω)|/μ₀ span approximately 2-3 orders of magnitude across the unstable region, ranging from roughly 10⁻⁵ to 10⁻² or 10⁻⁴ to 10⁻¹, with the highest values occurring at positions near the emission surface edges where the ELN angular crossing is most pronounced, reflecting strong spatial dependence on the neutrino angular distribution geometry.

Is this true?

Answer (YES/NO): NO